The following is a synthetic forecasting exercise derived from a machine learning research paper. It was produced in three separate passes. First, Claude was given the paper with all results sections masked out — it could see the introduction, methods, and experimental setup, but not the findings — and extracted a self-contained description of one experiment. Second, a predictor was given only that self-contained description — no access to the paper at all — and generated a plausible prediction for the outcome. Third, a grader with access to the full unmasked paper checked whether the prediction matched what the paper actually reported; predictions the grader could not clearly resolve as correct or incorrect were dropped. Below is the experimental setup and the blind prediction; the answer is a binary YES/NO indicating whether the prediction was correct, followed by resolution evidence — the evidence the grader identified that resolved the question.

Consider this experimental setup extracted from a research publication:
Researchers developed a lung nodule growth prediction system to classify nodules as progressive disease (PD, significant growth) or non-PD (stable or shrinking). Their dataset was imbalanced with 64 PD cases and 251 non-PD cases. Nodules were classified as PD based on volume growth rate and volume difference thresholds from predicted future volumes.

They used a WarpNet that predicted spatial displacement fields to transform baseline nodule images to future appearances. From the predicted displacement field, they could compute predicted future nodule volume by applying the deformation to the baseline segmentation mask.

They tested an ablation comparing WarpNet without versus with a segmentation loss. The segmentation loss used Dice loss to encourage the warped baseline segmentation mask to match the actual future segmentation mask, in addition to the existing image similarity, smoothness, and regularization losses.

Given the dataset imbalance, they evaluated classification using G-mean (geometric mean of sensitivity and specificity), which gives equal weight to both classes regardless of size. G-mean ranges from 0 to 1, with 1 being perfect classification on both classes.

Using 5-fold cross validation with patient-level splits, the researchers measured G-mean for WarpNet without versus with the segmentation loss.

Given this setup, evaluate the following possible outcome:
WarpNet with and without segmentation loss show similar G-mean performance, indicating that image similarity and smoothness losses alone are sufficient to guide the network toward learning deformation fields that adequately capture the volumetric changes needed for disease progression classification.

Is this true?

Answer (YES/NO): NO